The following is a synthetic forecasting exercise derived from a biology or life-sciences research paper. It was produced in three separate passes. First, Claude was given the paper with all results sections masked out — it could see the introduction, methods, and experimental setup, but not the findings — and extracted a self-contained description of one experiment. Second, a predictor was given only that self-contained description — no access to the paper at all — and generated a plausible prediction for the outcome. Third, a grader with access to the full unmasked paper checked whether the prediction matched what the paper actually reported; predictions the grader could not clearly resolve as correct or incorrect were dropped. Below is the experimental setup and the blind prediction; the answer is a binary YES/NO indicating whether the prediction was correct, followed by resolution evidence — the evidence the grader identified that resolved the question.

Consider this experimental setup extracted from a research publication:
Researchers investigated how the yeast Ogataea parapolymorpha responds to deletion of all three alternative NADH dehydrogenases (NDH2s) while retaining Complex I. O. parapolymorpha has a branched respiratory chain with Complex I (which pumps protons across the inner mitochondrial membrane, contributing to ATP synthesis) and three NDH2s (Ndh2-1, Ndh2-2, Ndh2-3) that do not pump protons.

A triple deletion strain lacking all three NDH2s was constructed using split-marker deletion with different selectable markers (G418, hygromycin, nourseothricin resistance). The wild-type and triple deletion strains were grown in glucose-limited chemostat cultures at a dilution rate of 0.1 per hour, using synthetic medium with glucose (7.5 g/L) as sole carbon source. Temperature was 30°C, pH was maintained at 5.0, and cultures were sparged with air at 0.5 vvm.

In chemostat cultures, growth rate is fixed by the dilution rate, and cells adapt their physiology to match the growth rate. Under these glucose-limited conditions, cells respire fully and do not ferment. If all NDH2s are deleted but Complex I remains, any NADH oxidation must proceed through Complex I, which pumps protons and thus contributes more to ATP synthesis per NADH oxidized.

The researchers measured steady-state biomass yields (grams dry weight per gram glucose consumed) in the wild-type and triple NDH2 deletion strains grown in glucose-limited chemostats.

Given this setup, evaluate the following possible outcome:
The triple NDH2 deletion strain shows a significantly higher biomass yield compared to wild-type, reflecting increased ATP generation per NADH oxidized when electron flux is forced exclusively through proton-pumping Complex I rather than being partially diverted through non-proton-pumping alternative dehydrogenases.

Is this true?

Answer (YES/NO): NO